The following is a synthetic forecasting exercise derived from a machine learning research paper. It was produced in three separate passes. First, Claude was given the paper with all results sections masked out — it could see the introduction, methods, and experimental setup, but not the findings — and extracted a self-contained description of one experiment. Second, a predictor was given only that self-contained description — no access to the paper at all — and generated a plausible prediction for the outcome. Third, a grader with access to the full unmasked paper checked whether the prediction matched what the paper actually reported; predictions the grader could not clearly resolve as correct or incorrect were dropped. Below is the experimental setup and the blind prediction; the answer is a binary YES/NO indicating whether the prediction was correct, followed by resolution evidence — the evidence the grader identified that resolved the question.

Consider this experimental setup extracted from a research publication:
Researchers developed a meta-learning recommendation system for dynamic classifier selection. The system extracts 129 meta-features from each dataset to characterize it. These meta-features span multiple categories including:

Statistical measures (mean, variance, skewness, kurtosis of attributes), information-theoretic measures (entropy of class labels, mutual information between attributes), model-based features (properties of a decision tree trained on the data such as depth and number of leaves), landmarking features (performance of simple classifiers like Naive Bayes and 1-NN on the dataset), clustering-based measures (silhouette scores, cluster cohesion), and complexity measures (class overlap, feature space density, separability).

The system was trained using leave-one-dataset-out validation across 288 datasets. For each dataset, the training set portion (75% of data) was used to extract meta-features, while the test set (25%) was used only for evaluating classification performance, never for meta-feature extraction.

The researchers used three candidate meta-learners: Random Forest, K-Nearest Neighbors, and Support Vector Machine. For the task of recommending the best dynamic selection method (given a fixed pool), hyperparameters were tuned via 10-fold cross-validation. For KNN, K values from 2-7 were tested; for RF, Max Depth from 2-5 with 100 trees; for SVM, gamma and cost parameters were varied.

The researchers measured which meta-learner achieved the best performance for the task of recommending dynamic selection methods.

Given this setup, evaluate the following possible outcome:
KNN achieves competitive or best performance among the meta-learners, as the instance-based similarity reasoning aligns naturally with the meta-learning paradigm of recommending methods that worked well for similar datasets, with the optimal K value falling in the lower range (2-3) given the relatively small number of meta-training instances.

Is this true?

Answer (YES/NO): YES